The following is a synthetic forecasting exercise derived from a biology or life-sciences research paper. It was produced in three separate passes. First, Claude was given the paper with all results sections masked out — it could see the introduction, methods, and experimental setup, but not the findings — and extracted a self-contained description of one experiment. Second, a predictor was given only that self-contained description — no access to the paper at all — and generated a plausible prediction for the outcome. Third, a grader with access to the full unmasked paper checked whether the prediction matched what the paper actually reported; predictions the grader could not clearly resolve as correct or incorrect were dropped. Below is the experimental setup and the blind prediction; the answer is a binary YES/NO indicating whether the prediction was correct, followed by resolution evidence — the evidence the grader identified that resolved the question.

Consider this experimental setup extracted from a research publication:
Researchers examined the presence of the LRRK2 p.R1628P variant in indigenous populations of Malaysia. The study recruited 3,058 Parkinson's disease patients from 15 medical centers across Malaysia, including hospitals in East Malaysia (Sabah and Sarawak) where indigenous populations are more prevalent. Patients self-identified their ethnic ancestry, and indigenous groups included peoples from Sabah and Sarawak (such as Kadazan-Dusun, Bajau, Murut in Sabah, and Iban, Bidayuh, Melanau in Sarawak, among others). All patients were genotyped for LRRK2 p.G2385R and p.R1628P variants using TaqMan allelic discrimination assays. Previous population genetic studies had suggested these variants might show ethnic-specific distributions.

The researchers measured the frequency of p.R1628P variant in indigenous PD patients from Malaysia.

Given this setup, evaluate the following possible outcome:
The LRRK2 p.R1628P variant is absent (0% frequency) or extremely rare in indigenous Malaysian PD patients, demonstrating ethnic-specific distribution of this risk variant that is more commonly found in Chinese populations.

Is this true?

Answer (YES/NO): NO